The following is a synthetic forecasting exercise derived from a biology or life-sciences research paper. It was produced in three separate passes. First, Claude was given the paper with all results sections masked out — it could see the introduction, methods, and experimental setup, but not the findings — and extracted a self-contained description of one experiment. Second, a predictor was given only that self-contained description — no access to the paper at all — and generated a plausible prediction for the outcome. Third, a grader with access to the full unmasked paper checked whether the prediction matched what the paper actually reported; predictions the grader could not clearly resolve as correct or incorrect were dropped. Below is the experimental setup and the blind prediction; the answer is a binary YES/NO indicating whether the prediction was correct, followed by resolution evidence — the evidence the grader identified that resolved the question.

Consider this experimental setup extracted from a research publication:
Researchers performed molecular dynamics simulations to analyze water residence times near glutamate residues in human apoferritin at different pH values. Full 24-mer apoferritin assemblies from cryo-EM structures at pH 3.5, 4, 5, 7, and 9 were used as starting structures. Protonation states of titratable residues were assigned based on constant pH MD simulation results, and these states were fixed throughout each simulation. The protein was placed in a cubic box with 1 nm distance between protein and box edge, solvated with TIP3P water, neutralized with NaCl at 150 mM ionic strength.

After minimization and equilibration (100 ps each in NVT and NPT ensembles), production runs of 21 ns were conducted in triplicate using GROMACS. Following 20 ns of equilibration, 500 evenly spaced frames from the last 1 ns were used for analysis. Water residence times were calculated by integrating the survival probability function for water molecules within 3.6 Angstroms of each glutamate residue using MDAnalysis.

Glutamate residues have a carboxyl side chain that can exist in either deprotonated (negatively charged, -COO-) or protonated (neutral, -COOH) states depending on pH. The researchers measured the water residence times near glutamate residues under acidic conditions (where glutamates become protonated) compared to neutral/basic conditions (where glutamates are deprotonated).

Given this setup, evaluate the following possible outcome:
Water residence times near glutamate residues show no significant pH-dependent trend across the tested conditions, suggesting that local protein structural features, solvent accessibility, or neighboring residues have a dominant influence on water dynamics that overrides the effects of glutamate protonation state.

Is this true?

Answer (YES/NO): NO